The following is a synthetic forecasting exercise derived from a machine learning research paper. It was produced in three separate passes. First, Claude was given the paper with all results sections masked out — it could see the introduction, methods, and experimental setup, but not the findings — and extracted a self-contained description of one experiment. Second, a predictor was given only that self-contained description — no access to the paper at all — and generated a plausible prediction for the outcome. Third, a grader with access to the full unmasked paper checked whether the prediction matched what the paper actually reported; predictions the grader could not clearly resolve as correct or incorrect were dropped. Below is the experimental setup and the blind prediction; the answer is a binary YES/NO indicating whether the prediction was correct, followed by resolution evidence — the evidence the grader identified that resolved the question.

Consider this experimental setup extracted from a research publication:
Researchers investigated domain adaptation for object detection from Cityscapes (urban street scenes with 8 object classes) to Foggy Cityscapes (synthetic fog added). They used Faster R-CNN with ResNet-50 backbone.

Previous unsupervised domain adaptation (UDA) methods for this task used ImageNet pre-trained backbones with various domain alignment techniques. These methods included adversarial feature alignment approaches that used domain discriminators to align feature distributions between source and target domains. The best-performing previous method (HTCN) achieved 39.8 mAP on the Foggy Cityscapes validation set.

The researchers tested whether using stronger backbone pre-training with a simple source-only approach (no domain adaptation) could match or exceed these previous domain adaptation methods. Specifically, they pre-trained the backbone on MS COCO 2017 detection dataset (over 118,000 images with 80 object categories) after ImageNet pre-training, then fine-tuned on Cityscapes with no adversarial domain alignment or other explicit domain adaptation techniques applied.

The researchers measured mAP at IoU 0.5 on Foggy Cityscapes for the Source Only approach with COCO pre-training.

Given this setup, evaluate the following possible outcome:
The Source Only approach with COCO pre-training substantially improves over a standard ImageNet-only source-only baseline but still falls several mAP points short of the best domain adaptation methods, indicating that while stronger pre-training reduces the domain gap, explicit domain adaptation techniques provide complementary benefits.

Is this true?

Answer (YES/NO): YES